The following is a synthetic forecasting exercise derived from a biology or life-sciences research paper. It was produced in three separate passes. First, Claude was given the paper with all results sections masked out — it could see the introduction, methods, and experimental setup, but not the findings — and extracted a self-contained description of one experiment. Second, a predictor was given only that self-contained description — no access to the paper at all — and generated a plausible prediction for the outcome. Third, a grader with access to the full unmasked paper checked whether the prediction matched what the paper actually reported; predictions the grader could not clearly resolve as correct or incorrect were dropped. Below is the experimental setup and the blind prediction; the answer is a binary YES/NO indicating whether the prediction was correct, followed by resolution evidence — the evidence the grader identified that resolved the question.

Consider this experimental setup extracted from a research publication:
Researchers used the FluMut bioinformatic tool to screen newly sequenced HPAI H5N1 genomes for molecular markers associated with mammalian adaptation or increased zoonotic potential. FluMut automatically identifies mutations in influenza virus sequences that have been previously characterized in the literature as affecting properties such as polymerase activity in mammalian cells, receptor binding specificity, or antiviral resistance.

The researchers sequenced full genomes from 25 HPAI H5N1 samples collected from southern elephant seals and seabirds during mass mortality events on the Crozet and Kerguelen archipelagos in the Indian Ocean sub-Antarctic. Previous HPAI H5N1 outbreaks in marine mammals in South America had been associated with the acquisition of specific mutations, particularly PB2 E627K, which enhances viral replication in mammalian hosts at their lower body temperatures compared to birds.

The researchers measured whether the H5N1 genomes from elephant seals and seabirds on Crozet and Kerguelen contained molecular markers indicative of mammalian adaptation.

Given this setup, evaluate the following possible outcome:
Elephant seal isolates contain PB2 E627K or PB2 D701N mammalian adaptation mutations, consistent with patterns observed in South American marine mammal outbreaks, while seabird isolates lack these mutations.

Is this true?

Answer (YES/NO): NO